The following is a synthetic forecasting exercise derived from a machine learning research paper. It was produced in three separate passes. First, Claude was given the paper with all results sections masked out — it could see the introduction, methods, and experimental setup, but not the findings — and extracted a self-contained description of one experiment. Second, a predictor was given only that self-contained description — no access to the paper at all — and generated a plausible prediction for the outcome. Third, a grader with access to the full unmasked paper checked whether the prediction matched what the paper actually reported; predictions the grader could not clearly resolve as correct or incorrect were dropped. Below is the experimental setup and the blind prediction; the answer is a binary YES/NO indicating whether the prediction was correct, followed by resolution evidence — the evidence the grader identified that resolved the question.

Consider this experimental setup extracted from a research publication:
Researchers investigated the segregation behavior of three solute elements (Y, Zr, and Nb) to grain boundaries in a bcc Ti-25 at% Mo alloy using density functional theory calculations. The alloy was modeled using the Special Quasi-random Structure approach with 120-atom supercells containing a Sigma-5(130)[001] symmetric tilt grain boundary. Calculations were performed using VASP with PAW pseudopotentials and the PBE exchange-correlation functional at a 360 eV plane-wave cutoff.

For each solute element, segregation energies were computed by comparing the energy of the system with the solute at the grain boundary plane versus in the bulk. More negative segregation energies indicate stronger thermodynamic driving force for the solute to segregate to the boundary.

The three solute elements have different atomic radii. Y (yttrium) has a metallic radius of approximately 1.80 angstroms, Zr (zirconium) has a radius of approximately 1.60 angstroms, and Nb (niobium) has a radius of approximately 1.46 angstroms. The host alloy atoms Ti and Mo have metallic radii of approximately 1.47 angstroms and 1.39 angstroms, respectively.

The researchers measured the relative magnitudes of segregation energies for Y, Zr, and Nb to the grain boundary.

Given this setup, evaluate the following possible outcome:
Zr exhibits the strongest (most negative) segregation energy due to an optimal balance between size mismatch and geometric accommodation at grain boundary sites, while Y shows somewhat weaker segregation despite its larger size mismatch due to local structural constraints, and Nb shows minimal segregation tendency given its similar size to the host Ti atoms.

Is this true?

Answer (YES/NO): NO